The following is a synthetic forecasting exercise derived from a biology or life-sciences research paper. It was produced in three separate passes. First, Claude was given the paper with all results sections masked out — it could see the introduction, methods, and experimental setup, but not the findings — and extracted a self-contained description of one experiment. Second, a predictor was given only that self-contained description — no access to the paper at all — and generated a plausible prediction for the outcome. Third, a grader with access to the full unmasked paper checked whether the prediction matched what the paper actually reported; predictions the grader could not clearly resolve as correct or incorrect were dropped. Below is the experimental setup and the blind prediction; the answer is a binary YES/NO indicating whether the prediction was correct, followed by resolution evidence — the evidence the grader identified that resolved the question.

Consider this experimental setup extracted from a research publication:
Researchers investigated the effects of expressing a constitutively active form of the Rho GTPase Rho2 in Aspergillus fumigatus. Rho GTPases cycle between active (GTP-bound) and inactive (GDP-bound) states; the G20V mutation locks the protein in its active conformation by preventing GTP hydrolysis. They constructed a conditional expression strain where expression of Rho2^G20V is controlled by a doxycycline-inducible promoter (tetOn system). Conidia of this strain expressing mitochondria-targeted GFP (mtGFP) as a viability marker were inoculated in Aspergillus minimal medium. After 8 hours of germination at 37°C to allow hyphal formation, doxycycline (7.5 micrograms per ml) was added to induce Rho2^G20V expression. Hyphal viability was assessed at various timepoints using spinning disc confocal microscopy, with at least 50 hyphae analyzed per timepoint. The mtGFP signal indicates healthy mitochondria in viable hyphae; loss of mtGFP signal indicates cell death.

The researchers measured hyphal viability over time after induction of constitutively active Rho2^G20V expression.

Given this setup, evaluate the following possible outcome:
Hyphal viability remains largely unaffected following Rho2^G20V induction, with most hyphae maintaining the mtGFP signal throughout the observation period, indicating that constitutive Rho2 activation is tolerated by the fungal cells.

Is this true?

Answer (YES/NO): NO